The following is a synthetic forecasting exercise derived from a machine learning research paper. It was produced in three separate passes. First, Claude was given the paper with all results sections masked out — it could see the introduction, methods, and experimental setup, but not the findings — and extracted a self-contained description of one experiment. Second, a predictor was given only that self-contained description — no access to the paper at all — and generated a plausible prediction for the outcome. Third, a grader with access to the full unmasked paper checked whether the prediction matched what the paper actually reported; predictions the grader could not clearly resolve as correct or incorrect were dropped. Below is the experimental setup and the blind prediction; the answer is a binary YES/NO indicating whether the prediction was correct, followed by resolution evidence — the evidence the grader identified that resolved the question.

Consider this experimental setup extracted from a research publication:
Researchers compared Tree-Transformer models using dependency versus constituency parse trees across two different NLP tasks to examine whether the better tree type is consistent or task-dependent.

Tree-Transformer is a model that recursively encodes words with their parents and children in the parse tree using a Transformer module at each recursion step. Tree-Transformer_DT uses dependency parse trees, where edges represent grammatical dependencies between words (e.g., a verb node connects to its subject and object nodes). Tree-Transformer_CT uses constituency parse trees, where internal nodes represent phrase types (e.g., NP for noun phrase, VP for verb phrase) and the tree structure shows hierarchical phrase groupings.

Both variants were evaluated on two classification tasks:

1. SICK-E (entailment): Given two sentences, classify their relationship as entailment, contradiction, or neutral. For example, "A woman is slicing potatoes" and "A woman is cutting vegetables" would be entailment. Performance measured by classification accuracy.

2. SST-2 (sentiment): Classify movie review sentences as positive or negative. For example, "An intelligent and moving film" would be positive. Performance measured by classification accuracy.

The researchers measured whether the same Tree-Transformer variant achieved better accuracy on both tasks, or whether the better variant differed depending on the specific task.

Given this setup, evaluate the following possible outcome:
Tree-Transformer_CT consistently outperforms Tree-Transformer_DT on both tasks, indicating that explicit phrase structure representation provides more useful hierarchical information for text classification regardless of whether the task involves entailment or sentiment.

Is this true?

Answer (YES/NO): NO